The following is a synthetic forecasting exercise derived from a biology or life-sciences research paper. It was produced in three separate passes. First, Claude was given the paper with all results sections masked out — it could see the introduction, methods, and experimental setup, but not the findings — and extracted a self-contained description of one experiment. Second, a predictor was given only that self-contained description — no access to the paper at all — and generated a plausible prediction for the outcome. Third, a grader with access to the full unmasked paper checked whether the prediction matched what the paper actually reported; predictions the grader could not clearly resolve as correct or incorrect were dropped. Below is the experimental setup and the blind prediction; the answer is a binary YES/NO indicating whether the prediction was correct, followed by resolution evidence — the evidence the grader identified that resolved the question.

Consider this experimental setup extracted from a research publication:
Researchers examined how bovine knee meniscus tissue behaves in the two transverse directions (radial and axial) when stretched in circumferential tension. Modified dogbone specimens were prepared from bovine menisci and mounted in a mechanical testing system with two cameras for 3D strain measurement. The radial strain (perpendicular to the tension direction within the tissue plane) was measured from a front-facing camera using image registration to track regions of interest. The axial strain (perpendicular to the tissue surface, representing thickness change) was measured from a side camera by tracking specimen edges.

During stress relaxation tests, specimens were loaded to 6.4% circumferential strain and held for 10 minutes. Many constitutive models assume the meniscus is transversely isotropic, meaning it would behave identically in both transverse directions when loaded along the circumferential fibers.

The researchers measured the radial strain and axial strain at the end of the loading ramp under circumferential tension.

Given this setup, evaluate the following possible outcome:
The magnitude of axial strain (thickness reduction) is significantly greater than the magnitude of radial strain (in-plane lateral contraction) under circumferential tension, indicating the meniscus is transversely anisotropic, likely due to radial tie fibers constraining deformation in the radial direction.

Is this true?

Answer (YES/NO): NO